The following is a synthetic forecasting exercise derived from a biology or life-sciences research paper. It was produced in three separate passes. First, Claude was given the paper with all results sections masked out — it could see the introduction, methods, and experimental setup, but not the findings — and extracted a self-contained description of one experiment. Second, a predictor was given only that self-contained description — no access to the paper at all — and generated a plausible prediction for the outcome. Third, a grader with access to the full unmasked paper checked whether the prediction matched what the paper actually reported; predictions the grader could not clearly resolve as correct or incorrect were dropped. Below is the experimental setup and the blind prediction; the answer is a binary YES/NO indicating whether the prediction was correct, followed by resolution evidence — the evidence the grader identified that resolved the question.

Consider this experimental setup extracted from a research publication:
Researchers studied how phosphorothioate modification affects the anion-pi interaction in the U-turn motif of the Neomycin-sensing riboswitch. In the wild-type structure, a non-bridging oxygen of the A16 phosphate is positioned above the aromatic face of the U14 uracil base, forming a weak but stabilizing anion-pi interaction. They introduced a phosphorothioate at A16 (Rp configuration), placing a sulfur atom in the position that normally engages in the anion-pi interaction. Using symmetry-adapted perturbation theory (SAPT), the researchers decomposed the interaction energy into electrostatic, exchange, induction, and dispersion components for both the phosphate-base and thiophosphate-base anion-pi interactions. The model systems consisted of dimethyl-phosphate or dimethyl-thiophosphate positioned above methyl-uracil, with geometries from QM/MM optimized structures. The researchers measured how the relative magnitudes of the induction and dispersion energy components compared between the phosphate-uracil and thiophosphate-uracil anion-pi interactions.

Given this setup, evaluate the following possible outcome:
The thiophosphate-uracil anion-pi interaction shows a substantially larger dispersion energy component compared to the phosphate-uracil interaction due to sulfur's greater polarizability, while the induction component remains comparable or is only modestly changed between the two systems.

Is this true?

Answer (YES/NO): NO